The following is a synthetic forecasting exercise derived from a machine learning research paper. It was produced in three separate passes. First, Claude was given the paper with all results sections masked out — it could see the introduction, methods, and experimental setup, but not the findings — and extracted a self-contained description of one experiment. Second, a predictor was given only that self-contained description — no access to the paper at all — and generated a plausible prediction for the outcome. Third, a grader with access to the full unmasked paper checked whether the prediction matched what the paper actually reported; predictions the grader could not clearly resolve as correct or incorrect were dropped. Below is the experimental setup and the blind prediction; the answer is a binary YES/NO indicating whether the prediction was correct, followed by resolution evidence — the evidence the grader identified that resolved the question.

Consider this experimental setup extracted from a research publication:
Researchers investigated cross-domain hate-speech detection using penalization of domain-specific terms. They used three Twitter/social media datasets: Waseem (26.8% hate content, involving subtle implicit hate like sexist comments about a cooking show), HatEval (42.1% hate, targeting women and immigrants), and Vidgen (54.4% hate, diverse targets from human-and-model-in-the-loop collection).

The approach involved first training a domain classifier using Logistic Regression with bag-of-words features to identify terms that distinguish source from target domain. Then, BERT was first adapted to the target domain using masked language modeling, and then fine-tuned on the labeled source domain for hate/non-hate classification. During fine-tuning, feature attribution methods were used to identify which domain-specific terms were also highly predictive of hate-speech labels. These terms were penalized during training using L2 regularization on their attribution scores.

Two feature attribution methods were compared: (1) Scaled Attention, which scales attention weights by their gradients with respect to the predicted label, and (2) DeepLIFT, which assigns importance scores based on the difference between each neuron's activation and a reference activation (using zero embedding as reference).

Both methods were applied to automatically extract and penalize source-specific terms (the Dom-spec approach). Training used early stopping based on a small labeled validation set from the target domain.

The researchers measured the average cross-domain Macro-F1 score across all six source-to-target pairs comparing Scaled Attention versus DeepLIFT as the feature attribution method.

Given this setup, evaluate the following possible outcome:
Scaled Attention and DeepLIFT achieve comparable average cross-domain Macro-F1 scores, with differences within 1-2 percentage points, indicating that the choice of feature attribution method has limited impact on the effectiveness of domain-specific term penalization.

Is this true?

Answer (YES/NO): NO